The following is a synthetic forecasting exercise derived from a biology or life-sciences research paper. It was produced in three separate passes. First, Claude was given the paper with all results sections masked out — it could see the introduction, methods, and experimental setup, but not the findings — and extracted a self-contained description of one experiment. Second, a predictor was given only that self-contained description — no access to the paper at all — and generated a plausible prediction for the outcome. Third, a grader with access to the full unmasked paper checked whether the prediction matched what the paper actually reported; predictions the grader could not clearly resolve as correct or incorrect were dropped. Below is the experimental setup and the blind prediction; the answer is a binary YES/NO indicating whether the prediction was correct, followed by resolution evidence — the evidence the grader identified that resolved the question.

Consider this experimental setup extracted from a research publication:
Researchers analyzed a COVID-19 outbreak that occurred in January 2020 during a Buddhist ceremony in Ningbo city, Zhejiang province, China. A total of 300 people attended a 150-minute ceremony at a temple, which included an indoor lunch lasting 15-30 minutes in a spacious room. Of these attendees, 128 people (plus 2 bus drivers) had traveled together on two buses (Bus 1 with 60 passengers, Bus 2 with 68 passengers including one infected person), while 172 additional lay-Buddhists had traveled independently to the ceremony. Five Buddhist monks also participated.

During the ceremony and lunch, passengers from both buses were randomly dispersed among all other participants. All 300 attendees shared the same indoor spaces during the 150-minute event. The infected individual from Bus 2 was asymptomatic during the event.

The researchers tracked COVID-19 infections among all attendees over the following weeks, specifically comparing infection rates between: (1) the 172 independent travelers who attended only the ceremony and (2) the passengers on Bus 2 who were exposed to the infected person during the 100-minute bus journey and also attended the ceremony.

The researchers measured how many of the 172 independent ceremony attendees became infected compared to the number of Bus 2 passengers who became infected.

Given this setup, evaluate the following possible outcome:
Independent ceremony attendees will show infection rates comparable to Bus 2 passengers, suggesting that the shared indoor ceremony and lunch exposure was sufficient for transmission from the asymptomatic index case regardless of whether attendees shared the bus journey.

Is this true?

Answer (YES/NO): NO